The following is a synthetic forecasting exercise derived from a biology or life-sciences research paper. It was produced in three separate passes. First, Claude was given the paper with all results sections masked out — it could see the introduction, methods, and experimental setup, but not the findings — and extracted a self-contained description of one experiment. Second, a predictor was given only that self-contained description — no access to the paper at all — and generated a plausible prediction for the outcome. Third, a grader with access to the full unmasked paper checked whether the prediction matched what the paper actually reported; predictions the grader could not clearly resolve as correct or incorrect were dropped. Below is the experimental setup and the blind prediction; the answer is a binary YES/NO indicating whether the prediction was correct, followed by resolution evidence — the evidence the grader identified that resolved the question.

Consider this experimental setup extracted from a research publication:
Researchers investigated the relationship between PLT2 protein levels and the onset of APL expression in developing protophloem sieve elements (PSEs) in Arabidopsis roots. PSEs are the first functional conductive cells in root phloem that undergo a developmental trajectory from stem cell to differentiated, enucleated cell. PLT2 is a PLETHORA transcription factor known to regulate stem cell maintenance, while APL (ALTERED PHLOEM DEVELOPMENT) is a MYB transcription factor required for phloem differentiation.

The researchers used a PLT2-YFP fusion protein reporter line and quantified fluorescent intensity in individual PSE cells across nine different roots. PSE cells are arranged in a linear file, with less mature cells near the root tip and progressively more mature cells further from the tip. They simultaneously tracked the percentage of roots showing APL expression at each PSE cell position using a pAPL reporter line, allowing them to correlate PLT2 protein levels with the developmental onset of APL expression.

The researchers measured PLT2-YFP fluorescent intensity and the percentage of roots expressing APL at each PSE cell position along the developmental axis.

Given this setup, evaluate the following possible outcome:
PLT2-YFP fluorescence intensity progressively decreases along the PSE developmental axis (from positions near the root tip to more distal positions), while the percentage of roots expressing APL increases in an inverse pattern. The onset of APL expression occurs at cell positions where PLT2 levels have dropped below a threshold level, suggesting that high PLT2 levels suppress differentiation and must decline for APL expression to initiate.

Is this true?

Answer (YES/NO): YES